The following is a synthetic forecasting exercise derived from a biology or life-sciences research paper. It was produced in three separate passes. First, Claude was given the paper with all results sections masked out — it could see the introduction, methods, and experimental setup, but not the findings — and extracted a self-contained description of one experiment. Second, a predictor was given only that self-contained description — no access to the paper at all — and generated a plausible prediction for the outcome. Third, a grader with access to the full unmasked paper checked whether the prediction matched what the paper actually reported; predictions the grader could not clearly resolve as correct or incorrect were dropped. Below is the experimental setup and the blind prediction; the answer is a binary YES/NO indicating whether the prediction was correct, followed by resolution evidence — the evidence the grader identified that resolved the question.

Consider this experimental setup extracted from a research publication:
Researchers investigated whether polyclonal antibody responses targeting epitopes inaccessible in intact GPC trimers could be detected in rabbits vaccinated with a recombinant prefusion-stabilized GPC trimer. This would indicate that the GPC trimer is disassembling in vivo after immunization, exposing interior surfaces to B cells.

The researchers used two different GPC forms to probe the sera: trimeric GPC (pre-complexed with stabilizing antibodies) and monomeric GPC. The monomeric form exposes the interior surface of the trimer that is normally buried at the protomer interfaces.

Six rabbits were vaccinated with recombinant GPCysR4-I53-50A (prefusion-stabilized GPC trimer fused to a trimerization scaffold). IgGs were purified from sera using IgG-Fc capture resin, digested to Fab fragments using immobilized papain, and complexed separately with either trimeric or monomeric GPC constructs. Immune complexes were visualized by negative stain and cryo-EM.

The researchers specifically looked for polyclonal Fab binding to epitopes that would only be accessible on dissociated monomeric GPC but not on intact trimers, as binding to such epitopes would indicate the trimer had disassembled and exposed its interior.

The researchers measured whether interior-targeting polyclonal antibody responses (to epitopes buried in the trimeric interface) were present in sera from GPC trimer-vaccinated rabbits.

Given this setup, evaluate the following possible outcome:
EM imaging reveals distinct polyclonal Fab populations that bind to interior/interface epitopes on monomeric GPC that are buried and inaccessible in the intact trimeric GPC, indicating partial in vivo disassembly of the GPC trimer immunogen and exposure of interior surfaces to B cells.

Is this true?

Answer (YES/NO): YES